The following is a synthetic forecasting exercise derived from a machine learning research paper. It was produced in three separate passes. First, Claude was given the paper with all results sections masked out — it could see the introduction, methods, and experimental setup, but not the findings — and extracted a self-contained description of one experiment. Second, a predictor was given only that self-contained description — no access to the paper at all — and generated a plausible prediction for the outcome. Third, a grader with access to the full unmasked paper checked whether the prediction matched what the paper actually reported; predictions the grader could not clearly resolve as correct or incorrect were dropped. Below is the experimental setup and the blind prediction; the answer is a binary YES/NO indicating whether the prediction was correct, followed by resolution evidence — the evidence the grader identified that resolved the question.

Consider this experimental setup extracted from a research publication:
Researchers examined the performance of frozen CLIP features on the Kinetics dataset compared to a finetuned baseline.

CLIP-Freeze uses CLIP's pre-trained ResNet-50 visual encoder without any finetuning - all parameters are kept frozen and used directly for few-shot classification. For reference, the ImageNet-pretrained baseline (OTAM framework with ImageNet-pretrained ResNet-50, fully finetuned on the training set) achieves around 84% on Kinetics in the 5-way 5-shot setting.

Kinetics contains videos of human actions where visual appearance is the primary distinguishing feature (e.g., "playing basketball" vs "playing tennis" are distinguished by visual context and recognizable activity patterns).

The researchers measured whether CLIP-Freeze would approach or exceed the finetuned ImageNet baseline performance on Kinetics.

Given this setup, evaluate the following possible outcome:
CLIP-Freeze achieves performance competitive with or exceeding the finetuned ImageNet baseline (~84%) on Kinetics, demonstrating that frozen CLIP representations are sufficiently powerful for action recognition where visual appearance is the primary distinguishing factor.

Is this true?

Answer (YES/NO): YES